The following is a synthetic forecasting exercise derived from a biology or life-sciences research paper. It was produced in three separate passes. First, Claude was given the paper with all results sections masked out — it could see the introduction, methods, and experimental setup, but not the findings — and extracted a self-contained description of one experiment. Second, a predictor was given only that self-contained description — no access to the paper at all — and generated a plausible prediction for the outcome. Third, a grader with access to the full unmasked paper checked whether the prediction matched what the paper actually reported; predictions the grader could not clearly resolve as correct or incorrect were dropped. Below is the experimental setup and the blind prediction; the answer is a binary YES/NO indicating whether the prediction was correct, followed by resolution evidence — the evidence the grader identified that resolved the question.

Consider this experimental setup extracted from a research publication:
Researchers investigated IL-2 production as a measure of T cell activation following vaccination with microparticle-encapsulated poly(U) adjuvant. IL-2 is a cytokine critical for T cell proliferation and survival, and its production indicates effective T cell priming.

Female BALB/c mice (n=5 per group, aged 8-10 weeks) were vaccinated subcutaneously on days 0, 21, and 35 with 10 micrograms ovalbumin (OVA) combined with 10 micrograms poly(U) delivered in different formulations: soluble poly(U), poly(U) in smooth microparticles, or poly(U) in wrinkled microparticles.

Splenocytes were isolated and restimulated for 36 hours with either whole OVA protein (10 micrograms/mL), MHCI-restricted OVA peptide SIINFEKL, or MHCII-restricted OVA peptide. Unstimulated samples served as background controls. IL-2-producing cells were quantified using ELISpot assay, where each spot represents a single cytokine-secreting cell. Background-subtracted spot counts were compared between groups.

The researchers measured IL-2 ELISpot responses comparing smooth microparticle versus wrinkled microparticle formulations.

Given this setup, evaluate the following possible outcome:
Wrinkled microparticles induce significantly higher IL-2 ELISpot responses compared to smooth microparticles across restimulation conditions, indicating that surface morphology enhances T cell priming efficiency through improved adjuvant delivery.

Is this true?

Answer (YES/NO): NO